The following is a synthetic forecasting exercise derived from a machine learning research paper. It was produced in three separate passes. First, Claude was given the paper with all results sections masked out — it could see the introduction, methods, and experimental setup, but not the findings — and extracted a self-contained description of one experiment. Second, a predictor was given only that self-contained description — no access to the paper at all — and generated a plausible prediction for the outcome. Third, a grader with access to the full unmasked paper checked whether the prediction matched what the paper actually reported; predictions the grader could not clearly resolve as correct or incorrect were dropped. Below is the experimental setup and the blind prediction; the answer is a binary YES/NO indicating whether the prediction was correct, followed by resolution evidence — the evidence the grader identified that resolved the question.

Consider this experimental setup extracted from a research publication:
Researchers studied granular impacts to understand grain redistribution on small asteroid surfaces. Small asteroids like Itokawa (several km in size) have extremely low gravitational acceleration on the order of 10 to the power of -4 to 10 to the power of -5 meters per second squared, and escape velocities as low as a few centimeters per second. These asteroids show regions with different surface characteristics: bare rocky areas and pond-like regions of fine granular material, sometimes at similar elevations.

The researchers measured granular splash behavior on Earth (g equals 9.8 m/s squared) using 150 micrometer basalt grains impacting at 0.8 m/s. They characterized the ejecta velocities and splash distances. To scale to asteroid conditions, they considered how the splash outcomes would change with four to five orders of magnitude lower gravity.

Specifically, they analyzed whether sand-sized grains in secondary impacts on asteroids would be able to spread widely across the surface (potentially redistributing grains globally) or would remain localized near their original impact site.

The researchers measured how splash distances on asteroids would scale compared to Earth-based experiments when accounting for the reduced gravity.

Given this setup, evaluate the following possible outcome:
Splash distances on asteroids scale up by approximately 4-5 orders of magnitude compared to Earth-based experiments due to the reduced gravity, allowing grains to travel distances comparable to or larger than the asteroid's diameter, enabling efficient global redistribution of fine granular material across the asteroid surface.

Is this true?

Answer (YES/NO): NO